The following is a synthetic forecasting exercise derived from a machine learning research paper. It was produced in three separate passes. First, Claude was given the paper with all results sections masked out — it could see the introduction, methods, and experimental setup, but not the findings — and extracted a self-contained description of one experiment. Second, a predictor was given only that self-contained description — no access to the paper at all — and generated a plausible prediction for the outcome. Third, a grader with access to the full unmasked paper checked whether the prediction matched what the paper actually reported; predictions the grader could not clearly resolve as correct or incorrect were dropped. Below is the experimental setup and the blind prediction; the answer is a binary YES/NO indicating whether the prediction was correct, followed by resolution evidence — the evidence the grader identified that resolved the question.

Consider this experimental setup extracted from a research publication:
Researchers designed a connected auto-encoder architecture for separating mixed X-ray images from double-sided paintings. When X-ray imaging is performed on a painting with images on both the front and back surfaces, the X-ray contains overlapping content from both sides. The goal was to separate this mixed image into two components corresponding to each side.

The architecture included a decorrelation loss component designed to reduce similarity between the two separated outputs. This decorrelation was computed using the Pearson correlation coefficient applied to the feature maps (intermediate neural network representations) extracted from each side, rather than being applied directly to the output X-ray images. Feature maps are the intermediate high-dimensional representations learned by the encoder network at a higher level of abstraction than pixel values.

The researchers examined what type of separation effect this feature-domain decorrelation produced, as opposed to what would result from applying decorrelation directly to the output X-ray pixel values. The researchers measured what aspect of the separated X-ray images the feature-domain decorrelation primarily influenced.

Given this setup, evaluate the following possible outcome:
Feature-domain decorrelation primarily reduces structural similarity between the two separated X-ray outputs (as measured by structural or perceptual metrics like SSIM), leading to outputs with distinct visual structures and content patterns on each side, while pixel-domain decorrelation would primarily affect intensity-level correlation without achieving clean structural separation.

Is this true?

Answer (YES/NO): NO